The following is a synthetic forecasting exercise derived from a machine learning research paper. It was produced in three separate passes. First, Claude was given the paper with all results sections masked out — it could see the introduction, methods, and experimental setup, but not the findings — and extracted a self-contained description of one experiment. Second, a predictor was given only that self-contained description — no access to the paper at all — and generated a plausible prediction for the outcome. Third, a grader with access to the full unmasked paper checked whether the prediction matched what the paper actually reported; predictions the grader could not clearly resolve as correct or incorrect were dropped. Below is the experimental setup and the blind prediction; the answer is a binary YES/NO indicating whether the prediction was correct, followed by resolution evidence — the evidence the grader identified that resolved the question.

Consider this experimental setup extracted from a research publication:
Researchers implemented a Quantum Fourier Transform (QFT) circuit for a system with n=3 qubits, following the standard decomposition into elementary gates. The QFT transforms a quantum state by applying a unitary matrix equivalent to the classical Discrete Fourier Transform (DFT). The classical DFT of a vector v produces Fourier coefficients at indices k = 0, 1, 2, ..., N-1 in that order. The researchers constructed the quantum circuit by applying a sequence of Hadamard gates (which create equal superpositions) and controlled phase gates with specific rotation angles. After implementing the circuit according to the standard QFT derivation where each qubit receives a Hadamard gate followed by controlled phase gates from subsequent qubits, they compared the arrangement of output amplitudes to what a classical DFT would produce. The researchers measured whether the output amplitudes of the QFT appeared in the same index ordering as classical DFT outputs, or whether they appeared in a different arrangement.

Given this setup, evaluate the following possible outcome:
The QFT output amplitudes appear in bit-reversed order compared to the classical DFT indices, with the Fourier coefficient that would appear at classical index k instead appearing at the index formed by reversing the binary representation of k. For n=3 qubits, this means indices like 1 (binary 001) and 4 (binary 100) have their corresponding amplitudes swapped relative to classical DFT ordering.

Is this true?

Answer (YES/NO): YES